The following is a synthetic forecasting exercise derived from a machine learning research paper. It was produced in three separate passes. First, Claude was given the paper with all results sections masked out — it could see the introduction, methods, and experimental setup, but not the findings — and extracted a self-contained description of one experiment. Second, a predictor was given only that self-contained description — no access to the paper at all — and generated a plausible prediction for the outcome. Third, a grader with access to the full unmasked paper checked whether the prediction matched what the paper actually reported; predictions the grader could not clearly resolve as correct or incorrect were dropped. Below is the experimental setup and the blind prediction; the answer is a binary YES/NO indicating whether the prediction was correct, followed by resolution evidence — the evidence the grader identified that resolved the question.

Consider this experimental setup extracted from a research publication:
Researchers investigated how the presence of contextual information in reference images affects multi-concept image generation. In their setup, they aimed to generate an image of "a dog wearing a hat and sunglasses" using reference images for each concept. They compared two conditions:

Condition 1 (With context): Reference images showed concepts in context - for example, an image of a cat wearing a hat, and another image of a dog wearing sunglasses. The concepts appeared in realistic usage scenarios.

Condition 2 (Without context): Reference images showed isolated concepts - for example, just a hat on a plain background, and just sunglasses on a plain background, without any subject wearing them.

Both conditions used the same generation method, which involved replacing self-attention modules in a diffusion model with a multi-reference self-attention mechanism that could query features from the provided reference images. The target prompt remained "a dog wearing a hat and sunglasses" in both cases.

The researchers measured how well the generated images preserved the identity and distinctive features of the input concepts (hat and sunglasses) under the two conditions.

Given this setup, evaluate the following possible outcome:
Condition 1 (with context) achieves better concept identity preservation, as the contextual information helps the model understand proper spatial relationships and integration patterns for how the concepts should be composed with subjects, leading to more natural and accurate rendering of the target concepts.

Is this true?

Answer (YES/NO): YES